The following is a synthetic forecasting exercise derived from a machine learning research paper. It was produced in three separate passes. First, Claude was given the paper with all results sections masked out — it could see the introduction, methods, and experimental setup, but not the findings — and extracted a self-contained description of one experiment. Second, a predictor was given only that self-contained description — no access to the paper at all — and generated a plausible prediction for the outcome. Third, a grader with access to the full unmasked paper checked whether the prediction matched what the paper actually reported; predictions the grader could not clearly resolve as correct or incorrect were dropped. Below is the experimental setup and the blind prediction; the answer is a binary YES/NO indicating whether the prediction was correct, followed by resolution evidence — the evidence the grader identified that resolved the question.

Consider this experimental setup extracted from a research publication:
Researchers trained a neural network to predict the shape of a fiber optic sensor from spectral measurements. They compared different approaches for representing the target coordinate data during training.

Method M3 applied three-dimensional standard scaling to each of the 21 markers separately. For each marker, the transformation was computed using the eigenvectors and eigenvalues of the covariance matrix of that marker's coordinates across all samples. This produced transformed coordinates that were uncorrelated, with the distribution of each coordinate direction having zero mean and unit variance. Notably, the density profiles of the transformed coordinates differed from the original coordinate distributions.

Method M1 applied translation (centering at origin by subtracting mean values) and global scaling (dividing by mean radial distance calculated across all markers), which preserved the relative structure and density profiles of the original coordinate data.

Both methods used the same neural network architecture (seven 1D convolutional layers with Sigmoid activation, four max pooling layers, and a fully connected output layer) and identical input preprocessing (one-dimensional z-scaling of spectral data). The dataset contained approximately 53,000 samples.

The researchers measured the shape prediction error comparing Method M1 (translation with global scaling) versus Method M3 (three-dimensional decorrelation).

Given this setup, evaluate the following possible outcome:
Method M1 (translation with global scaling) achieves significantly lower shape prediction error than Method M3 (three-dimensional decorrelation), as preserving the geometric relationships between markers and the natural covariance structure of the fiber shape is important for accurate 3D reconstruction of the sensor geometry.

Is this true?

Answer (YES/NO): YES